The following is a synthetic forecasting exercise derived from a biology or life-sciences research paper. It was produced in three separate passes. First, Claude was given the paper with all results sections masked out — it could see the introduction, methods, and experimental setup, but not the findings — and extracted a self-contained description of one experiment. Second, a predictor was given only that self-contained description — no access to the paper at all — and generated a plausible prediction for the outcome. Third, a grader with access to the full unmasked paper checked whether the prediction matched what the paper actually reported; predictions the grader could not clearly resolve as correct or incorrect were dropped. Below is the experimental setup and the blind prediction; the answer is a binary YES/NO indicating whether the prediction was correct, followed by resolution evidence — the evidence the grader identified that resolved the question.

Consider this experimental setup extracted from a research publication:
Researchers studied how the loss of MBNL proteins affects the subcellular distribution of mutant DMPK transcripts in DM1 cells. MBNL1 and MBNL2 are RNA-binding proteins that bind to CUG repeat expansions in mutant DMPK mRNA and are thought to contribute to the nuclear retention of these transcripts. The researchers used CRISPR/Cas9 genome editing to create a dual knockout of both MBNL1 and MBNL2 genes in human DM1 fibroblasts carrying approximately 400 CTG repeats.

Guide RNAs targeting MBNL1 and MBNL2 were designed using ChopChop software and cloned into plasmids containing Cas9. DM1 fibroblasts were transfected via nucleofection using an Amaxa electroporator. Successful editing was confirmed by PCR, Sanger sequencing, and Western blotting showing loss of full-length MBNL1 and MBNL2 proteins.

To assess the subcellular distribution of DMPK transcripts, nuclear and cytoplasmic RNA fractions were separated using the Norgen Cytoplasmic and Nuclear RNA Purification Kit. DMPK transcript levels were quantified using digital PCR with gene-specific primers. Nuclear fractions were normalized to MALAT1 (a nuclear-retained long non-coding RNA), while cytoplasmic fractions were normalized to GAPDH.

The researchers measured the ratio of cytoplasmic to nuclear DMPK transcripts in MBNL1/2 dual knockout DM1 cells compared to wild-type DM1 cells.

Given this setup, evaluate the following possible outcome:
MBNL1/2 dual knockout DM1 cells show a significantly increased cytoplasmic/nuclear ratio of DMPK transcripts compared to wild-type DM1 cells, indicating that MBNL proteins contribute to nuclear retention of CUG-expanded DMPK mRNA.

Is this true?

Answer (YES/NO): YES